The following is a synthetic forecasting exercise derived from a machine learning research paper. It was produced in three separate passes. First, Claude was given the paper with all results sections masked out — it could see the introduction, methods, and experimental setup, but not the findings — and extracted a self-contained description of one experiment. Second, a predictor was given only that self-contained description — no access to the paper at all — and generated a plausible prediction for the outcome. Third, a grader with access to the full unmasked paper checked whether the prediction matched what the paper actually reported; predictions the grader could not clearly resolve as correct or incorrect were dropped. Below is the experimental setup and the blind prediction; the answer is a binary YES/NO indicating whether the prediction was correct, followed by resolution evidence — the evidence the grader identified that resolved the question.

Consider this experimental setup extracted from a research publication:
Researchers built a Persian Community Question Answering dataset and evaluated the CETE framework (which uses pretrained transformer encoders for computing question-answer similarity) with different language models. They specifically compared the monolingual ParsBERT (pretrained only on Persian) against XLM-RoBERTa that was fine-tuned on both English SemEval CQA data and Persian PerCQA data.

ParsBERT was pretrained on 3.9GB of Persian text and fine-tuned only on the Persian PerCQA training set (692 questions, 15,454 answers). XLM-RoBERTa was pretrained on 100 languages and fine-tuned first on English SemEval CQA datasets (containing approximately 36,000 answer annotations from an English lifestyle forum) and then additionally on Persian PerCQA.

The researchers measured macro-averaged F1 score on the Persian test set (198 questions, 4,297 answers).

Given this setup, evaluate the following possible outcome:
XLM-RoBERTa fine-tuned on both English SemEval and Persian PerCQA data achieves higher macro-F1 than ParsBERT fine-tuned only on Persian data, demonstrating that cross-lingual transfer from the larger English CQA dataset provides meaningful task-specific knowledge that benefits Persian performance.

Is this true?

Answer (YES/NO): YES